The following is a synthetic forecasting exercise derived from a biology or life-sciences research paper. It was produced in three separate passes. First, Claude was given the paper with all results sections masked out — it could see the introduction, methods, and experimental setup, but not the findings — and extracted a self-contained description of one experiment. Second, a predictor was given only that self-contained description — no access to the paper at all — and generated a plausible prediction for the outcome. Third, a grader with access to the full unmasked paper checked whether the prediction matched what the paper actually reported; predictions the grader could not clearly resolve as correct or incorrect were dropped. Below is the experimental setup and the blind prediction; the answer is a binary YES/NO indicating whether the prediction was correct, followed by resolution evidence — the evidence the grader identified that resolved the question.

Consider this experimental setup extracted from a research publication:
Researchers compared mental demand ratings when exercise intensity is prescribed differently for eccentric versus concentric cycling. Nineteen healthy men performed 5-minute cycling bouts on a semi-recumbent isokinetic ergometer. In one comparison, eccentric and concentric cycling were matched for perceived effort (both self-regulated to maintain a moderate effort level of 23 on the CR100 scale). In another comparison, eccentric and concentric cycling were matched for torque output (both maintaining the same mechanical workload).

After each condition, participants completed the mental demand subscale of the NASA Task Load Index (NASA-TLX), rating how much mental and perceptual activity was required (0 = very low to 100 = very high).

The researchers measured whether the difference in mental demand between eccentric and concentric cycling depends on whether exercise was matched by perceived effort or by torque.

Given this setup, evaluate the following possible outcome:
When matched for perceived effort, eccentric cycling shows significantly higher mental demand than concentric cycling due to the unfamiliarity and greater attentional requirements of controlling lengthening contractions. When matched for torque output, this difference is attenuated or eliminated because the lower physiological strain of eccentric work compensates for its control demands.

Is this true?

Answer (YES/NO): NO